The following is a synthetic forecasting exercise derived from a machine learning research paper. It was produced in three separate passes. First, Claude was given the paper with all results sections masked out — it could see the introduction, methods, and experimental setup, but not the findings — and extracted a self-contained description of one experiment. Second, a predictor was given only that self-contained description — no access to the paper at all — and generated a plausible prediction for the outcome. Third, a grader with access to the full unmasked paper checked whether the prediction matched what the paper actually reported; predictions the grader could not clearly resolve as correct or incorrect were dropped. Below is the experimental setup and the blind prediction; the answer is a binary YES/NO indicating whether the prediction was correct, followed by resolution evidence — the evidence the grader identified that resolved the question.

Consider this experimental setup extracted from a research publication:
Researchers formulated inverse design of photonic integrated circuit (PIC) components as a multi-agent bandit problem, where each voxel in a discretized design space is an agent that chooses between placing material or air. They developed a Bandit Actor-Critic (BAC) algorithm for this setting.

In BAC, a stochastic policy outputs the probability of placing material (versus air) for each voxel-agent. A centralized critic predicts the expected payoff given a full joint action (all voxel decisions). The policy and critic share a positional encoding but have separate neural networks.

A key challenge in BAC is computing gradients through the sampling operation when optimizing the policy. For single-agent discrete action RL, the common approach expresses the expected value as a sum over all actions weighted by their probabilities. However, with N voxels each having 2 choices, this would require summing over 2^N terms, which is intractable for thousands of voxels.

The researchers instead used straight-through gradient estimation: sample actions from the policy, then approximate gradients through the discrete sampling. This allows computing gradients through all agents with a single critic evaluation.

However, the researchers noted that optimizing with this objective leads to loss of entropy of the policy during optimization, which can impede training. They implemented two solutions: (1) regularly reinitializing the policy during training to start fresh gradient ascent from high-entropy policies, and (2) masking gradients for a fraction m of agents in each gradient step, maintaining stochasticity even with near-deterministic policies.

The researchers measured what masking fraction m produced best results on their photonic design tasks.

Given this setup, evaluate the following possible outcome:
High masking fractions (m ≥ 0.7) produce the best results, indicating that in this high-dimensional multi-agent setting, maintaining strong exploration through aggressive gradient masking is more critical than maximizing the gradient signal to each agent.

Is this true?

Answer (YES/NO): YES